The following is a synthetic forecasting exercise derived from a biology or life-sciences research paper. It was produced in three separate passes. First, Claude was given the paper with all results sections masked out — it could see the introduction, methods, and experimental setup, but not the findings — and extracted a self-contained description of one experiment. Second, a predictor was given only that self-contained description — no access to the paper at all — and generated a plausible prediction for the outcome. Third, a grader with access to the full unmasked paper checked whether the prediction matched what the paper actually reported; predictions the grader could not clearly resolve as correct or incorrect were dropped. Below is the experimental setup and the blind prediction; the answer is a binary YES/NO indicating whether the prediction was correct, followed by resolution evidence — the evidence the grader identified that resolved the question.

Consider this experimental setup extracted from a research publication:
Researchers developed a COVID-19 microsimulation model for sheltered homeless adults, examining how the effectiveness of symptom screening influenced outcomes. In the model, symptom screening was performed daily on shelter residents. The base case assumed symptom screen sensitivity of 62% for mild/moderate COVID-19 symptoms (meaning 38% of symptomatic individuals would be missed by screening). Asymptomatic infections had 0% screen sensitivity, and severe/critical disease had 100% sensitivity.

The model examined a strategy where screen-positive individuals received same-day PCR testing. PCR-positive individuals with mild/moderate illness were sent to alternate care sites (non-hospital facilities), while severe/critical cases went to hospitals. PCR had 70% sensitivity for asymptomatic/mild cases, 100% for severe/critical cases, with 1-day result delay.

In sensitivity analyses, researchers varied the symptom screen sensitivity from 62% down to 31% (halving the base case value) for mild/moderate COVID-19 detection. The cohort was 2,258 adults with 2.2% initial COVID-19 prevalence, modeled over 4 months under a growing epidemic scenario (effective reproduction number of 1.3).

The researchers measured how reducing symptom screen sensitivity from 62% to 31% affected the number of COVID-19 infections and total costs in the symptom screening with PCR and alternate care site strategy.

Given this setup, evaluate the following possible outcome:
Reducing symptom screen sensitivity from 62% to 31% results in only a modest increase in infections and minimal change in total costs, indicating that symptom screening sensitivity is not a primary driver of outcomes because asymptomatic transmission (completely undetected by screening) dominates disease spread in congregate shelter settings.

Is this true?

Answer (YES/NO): YES